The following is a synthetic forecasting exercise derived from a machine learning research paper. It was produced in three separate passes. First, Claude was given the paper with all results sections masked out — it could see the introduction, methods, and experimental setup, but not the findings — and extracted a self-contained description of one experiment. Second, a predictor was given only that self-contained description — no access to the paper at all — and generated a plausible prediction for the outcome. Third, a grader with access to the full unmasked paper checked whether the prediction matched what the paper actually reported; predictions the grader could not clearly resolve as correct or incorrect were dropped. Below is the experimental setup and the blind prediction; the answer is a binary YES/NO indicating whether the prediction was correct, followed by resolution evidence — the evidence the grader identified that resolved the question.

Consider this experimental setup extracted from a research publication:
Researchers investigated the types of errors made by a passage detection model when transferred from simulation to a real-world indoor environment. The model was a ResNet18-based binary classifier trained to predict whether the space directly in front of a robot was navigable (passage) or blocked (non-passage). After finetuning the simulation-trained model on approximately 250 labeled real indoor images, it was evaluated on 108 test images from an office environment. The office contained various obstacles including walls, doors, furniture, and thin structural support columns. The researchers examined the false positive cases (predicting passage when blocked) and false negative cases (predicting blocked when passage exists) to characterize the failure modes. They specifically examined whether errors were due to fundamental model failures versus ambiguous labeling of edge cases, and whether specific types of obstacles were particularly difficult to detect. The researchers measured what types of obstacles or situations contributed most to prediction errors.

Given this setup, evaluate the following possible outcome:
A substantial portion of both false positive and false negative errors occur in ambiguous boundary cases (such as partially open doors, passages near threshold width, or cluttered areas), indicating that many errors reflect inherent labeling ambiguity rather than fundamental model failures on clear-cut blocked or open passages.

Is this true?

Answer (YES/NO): YES